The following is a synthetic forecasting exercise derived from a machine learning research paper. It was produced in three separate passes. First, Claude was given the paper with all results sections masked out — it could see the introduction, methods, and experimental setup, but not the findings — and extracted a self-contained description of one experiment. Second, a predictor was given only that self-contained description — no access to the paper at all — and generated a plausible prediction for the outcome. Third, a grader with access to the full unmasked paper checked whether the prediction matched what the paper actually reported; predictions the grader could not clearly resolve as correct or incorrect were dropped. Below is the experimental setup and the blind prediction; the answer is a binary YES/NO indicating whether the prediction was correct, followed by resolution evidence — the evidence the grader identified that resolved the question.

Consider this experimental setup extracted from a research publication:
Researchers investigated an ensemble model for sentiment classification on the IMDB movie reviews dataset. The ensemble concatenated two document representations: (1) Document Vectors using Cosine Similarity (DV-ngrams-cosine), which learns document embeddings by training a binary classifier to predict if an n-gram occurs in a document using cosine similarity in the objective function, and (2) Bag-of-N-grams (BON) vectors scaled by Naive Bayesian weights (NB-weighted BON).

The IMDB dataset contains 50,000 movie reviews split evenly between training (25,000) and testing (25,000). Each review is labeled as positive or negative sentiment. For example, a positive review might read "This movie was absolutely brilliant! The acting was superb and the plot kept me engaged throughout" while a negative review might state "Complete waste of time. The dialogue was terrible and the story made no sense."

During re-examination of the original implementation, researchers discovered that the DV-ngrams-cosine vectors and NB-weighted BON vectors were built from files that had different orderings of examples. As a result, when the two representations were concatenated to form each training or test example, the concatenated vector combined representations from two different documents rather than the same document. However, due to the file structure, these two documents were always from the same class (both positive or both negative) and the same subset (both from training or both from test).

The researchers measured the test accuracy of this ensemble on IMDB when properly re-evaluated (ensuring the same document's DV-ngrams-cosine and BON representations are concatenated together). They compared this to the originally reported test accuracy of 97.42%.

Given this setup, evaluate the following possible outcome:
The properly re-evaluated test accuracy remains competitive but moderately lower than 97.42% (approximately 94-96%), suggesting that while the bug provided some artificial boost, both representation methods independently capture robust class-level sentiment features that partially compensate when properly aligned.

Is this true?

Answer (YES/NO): NO